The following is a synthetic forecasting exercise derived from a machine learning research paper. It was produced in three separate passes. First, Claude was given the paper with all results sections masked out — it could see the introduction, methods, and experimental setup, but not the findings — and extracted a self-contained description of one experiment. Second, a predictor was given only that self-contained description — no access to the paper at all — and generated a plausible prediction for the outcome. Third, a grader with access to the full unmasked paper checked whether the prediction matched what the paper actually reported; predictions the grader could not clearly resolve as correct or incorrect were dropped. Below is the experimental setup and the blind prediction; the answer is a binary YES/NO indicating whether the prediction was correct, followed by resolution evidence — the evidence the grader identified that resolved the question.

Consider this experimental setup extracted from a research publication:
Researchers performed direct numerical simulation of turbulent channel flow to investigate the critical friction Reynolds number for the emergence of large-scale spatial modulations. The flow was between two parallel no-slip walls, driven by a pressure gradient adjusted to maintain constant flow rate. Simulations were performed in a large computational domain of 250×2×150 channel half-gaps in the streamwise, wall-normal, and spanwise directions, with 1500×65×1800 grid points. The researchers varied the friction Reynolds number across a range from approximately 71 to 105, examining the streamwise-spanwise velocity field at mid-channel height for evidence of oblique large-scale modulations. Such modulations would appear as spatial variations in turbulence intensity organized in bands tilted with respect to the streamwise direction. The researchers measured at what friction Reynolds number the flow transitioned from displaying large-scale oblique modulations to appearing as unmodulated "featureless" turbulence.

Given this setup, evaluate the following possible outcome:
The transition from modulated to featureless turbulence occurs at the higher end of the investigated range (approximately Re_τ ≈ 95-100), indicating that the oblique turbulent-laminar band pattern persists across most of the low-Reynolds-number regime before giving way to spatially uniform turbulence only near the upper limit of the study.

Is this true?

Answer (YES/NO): YES